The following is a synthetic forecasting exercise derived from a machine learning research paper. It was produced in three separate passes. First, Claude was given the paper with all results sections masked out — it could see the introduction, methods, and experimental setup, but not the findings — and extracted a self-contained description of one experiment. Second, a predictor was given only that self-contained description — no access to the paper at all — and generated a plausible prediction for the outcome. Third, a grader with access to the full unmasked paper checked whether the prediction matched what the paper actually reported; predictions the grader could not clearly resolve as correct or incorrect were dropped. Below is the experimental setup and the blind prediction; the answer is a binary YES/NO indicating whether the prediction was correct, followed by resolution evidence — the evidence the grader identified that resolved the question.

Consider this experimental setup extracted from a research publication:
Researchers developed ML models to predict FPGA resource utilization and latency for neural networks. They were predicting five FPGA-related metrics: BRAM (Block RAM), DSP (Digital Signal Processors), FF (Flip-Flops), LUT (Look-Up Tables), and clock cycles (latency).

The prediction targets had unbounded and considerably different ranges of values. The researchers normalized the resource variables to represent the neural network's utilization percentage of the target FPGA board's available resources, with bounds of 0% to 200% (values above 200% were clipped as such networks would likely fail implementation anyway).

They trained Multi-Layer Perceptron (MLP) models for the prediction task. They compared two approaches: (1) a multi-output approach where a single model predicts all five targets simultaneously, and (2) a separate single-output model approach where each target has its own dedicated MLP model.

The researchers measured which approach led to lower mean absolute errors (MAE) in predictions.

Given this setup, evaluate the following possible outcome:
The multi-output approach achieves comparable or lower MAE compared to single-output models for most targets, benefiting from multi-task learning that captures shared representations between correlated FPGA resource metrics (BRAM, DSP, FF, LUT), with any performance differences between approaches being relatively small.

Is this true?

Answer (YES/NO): NO